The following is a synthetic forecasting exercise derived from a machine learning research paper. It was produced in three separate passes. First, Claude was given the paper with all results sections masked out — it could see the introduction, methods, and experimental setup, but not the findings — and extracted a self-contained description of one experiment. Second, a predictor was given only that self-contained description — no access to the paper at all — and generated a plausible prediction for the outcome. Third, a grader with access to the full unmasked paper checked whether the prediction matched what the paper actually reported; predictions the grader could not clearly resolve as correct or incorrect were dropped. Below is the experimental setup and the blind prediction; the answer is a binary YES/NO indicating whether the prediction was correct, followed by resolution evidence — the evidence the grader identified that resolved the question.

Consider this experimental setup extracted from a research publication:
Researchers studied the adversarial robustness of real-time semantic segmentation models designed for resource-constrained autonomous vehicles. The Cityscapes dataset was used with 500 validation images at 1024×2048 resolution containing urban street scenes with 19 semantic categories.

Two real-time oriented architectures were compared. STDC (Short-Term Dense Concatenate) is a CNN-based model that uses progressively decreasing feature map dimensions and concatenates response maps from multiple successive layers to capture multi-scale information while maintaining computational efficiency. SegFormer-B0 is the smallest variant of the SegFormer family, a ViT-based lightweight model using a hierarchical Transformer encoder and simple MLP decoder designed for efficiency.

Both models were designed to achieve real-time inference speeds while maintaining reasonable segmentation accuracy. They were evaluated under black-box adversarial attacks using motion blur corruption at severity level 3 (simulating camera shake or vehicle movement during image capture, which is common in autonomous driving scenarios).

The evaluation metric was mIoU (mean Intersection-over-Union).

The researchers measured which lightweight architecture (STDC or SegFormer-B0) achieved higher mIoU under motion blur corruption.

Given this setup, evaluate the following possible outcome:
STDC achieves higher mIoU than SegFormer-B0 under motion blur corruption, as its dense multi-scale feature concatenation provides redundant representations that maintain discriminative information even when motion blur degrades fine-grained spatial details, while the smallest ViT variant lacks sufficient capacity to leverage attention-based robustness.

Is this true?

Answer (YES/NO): NO